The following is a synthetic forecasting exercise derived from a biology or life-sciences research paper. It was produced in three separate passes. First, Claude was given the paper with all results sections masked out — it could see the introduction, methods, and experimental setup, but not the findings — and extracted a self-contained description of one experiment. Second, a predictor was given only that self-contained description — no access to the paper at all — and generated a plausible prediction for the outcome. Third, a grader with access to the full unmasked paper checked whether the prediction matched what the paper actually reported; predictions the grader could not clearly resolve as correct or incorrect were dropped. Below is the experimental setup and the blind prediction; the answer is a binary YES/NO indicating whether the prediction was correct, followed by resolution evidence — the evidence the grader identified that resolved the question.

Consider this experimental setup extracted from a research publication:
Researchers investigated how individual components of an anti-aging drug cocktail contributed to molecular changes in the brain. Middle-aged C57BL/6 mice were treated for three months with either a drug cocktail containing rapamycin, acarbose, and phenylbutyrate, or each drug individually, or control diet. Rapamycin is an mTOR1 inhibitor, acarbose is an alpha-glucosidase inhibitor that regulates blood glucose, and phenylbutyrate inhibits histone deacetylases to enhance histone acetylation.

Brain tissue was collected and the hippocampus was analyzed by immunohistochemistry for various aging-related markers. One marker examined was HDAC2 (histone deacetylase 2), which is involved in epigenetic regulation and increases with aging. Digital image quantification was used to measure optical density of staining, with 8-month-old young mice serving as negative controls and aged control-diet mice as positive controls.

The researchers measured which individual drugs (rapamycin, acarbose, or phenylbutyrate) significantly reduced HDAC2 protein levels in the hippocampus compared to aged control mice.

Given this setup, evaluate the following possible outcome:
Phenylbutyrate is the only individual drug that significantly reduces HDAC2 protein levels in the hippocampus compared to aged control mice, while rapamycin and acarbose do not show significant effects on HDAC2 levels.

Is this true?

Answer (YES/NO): YES